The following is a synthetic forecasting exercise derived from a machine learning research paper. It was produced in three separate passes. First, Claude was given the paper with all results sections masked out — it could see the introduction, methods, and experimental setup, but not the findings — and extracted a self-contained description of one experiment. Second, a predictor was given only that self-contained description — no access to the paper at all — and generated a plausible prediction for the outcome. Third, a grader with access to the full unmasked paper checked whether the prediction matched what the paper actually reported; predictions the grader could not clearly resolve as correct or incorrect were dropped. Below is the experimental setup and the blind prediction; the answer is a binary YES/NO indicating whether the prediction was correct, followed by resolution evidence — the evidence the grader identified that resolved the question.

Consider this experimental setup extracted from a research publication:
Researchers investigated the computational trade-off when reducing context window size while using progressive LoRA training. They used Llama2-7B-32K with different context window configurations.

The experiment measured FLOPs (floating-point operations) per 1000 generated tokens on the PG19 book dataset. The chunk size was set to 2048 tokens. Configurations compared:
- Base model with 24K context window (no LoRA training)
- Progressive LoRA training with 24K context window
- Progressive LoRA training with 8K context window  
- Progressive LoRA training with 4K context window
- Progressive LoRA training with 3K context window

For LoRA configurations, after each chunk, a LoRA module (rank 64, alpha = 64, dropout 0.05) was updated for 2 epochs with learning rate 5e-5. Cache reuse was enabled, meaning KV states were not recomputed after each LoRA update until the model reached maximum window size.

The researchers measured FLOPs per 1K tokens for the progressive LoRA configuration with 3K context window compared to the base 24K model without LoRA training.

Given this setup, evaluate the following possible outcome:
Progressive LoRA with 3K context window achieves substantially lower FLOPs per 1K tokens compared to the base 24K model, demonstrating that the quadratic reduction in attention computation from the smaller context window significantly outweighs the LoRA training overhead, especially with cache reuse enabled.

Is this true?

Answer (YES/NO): YES